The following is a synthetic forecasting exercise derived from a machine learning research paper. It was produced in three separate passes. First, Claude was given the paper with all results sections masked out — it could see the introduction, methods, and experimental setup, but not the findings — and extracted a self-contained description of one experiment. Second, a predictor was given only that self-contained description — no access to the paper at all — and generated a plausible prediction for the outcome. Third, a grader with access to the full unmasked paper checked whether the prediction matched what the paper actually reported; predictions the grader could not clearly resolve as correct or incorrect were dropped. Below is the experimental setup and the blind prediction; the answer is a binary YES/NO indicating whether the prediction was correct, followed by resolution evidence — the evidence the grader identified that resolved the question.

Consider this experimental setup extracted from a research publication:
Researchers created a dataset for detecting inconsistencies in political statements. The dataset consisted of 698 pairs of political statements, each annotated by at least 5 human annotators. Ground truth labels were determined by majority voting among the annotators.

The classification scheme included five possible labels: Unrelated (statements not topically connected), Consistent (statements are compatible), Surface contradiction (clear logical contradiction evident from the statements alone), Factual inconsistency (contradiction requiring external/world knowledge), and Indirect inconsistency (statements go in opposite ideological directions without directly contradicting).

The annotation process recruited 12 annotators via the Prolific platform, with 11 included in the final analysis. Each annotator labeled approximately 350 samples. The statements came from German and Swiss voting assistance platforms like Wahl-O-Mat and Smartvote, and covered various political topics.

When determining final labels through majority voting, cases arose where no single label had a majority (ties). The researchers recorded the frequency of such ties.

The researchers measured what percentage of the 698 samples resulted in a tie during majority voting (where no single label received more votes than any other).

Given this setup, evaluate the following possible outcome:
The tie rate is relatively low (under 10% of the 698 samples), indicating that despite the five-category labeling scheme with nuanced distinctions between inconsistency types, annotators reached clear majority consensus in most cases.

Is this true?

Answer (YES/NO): NO